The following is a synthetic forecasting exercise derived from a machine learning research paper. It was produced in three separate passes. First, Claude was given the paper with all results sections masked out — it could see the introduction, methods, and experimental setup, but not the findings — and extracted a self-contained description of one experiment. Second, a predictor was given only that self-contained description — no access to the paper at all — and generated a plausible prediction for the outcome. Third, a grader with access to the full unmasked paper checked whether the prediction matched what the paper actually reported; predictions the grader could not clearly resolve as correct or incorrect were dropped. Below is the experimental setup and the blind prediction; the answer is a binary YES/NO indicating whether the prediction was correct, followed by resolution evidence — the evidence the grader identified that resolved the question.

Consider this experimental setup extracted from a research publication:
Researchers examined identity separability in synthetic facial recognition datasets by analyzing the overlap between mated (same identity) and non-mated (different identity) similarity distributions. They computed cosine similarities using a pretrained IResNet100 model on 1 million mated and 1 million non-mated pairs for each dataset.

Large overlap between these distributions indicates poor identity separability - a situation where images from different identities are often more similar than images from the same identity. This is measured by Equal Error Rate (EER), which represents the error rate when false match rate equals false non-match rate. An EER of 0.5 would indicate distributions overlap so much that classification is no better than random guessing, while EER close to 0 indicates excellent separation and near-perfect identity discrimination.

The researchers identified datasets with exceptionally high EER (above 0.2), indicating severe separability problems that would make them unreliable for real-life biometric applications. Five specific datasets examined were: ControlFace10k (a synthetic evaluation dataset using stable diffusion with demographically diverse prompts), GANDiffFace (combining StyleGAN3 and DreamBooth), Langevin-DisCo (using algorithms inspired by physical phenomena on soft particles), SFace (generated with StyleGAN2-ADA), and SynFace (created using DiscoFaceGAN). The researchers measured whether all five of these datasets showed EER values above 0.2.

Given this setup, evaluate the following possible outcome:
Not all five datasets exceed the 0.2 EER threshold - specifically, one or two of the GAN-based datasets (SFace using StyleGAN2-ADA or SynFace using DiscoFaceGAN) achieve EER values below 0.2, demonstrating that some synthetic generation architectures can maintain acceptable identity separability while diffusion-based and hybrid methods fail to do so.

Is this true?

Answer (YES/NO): NO